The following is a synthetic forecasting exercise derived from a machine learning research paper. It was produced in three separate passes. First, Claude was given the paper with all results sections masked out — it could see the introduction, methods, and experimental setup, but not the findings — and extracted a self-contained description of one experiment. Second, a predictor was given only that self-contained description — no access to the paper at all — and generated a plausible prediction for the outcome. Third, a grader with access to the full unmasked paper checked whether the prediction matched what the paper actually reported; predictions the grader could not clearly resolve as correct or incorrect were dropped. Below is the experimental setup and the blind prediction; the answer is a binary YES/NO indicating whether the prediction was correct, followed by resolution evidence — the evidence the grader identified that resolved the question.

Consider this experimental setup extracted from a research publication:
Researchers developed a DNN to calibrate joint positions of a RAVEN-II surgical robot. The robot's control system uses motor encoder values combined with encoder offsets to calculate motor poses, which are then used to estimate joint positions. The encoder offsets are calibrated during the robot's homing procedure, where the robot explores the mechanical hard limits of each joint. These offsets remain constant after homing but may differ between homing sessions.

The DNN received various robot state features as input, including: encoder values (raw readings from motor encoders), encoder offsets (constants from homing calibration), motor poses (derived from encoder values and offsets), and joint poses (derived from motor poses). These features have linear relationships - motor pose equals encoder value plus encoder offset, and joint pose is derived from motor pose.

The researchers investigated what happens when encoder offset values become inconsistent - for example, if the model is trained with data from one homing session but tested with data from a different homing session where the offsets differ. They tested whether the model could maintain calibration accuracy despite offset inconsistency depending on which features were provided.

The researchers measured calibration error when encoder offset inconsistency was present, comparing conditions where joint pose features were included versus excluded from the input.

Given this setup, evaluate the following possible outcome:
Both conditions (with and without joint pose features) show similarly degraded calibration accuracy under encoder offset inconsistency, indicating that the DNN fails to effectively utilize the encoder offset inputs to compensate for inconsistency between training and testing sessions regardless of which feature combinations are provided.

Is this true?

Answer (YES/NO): NO